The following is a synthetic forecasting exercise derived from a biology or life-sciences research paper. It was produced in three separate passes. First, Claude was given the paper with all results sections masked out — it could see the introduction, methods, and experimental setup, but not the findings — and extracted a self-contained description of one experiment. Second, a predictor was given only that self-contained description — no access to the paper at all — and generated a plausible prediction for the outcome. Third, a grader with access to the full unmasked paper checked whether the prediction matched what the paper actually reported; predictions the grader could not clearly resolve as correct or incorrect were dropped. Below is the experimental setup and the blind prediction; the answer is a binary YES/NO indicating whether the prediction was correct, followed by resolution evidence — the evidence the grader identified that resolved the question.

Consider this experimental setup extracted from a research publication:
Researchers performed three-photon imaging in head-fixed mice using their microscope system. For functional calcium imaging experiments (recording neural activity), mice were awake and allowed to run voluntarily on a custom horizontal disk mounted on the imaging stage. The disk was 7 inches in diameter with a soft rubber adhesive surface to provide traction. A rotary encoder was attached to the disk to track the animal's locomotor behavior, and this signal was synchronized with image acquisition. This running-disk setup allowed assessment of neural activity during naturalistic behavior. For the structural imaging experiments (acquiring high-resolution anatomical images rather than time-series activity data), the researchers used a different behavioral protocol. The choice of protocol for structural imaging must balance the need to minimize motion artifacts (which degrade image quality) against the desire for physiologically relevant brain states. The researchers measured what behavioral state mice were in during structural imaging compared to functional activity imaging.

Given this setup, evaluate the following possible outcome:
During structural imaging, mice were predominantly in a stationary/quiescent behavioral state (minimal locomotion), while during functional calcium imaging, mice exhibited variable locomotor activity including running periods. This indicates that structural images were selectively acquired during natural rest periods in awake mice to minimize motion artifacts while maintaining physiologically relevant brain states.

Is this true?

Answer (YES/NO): NO